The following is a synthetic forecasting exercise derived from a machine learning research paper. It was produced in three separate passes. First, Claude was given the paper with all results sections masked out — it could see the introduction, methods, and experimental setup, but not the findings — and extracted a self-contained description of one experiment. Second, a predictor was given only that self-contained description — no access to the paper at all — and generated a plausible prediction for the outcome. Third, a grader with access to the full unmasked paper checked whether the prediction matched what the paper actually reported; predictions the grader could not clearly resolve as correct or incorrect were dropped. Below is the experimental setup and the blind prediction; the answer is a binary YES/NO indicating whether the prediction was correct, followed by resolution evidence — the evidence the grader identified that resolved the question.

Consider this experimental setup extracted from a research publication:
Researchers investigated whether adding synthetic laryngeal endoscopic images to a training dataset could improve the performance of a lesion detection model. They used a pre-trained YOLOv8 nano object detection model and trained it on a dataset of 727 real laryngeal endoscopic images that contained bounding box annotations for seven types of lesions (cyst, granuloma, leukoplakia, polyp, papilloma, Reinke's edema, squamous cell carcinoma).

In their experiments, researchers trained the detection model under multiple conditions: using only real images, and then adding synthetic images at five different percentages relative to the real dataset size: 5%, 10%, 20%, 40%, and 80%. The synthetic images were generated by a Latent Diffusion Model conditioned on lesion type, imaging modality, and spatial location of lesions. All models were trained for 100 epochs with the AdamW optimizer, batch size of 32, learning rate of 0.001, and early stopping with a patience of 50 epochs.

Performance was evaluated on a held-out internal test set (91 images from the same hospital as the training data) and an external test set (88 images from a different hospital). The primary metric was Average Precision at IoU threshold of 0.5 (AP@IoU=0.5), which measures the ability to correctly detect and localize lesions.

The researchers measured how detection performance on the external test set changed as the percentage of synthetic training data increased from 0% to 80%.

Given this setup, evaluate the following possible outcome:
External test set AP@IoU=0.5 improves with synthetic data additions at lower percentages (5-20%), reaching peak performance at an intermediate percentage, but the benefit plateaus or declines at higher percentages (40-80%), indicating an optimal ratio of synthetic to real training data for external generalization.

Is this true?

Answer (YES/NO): YES